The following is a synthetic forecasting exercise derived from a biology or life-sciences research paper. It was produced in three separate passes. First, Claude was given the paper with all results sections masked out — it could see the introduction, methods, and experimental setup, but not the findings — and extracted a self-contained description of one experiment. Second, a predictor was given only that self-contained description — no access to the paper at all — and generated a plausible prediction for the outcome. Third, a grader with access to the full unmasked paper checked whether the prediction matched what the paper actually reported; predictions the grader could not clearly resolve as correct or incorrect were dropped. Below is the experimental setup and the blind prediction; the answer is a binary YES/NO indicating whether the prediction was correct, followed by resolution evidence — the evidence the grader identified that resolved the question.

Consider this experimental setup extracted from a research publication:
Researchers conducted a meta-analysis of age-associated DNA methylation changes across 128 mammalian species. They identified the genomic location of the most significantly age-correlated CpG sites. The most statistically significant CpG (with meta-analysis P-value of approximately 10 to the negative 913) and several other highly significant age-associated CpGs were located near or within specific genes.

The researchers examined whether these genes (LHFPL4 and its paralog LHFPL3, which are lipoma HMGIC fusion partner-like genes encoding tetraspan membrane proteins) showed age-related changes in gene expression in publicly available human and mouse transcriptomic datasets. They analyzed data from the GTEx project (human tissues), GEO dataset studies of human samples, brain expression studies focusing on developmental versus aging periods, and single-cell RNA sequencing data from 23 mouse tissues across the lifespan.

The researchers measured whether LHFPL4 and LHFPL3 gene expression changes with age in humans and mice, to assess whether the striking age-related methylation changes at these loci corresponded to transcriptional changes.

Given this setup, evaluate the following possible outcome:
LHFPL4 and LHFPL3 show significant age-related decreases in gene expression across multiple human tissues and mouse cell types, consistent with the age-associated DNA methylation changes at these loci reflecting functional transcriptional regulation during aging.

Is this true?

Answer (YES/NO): YES